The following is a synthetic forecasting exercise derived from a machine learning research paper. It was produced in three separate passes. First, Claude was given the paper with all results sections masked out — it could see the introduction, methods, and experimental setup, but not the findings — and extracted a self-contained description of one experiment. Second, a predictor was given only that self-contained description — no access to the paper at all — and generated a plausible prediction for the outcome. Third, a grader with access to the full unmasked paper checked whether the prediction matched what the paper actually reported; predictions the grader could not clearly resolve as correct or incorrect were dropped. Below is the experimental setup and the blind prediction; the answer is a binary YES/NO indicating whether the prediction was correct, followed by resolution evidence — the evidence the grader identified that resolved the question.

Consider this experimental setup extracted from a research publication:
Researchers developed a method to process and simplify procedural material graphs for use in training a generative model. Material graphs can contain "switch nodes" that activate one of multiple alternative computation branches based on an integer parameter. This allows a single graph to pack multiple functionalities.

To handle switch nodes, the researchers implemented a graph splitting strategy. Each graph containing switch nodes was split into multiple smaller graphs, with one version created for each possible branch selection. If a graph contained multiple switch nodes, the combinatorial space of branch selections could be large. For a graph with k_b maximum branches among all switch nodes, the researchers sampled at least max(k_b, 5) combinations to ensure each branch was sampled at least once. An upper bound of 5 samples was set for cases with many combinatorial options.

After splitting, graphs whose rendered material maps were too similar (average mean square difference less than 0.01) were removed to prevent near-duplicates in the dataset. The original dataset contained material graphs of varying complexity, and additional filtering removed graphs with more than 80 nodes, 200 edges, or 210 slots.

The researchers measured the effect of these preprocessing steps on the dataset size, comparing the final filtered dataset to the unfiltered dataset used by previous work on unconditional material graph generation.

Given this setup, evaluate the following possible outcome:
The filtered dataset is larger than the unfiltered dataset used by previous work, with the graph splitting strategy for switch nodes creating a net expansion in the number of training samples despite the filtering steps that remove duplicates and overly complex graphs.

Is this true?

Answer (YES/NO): YES